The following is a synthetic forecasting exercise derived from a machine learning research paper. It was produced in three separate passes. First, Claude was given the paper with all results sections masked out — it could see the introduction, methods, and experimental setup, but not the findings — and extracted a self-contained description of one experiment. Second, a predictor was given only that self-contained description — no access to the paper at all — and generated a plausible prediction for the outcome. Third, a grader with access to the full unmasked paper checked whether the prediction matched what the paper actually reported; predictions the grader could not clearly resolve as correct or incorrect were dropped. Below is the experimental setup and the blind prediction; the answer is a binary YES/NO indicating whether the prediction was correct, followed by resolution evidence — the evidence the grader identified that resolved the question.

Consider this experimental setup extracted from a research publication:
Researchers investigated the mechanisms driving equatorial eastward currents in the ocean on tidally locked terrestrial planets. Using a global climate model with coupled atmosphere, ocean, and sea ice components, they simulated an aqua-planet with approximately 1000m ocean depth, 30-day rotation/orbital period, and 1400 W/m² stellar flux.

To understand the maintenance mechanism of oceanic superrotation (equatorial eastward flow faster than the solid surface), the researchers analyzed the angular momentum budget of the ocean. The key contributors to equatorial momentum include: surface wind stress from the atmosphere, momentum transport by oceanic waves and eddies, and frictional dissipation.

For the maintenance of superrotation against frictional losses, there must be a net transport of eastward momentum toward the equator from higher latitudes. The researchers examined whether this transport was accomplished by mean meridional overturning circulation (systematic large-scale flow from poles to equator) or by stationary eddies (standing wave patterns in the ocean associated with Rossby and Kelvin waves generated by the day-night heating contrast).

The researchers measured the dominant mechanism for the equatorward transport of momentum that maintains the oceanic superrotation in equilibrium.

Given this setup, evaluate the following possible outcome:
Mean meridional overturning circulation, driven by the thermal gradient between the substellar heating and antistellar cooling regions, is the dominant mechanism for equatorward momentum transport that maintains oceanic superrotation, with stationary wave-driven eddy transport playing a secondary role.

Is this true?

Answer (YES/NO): NO